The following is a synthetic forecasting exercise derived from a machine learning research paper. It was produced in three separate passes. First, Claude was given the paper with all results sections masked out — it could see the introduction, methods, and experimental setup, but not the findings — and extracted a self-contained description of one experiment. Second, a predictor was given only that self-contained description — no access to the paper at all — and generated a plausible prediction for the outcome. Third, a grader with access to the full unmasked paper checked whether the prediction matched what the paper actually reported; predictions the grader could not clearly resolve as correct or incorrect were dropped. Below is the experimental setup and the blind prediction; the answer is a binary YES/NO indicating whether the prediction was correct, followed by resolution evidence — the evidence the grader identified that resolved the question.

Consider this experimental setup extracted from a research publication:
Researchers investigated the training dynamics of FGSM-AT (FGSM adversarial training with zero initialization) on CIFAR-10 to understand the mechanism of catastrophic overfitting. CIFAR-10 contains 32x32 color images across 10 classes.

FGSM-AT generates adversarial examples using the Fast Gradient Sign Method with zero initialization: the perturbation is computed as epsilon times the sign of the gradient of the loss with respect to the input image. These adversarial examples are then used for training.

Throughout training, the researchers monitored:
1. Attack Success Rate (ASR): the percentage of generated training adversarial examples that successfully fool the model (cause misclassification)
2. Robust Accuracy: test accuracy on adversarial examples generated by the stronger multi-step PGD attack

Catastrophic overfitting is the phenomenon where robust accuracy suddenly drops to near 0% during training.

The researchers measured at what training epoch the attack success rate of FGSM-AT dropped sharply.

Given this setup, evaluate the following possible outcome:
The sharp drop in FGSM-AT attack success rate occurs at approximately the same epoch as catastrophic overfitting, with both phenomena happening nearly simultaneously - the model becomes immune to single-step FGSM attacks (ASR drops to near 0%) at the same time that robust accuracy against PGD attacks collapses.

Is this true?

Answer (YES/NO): YES